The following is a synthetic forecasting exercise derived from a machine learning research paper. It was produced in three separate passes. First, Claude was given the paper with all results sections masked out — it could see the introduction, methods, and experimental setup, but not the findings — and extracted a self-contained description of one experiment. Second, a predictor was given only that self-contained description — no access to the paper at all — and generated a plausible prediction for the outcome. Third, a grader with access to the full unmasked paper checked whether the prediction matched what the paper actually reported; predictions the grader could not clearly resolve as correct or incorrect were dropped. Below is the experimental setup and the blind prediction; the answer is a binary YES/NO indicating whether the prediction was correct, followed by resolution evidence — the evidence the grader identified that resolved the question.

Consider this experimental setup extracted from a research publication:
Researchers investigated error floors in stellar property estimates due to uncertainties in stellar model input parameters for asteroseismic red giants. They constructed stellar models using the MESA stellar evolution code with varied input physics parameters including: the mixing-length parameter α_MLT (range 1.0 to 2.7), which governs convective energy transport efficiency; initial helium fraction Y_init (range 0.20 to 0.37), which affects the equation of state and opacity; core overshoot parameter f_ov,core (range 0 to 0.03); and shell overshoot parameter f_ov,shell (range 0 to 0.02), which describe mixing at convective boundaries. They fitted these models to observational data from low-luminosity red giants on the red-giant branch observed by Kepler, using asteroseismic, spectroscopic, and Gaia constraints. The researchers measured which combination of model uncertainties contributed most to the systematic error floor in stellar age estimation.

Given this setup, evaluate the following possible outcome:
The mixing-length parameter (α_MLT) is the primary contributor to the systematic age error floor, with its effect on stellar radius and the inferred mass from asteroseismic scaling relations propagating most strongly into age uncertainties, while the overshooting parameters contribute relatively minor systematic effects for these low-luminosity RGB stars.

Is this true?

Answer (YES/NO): NO